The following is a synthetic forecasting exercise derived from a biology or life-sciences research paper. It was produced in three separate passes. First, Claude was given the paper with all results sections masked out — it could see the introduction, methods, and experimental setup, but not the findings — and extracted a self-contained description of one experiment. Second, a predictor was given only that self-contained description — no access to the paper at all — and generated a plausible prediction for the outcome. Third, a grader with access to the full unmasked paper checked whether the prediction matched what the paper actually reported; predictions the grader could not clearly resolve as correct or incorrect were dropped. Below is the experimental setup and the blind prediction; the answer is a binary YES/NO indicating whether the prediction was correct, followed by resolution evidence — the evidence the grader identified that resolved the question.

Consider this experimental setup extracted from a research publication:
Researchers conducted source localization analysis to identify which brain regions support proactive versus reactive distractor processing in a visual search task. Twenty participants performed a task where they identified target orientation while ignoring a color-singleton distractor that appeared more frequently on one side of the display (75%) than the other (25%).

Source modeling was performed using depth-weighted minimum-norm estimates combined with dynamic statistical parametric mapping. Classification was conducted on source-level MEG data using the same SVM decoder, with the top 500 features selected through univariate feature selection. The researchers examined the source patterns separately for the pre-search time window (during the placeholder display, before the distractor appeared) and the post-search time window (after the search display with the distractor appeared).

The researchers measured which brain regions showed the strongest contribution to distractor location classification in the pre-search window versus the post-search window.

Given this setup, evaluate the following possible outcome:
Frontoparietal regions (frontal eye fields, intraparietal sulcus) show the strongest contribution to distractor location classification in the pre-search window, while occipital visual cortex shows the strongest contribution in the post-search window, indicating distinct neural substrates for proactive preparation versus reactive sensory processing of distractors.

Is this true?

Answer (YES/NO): NO